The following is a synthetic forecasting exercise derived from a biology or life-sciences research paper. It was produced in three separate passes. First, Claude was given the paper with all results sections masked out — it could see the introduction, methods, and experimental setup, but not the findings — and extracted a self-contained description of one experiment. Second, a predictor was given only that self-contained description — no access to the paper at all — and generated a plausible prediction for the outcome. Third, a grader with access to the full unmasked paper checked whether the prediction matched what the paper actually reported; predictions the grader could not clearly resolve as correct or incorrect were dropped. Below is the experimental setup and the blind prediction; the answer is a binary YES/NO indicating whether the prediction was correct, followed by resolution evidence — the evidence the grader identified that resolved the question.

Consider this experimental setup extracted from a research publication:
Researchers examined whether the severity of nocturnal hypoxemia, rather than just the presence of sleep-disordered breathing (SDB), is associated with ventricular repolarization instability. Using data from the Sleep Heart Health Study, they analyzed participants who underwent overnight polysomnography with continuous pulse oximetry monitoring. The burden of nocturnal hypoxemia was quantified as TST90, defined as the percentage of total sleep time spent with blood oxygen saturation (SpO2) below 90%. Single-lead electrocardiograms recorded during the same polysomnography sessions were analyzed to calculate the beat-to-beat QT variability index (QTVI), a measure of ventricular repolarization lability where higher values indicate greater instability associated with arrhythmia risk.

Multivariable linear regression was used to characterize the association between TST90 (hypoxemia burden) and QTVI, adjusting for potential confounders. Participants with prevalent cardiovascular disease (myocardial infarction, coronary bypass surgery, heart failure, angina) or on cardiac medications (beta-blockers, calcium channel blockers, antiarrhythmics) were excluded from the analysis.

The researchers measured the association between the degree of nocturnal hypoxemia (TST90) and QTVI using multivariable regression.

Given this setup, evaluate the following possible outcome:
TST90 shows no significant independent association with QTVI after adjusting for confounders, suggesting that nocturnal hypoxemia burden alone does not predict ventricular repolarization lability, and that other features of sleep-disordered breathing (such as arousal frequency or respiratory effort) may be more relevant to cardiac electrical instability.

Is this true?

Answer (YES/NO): NO